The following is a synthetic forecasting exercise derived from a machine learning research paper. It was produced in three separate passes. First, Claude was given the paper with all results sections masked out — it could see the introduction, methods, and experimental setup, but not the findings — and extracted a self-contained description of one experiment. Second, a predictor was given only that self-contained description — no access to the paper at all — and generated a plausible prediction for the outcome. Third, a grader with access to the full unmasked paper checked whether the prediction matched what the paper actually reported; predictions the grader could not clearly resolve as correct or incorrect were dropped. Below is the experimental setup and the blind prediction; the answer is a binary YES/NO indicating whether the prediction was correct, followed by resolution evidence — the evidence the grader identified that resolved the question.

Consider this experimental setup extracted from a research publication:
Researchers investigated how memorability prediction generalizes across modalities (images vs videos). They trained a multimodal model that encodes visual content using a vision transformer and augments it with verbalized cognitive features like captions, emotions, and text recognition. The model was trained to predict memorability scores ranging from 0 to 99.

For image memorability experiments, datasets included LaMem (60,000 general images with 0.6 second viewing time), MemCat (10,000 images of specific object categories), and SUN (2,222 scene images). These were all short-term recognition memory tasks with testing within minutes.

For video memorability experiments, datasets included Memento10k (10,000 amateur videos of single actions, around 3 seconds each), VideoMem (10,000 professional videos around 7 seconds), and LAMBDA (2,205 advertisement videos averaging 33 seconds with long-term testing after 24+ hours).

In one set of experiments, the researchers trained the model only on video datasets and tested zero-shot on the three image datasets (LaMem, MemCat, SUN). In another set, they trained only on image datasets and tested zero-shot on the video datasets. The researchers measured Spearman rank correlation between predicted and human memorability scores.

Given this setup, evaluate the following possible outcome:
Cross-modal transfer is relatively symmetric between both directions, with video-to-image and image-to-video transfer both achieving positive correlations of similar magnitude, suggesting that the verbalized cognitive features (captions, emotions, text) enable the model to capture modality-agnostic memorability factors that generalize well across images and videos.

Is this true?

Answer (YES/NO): NO